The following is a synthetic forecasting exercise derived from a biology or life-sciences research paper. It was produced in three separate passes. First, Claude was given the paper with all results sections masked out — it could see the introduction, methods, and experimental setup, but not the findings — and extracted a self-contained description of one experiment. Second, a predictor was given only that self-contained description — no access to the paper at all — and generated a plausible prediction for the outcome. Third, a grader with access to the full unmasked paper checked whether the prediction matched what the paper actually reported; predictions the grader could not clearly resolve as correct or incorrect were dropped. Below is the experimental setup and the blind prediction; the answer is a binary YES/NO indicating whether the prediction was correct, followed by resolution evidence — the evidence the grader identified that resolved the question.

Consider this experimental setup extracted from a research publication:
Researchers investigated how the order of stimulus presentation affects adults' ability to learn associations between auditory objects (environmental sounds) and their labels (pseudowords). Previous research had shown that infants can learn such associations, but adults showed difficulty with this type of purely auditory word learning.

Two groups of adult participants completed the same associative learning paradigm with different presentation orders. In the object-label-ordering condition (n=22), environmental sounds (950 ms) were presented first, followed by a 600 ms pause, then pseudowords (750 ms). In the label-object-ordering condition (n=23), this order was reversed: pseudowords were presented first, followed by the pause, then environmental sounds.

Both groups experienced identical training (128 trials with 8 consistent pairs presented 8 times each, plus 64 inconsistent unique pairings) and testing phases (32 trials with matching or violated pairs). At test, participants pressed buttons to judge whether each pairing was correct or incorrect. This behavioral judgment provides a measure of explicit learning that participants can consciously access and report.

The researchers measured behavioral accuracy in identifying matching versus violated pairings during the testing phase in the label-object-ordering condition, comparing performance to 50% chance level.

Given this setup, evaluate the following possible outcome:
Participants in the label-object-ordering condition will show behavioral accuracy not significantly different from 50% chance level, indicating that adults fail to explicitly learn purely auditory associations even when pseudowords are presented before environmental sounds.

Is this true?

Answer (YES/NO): NO